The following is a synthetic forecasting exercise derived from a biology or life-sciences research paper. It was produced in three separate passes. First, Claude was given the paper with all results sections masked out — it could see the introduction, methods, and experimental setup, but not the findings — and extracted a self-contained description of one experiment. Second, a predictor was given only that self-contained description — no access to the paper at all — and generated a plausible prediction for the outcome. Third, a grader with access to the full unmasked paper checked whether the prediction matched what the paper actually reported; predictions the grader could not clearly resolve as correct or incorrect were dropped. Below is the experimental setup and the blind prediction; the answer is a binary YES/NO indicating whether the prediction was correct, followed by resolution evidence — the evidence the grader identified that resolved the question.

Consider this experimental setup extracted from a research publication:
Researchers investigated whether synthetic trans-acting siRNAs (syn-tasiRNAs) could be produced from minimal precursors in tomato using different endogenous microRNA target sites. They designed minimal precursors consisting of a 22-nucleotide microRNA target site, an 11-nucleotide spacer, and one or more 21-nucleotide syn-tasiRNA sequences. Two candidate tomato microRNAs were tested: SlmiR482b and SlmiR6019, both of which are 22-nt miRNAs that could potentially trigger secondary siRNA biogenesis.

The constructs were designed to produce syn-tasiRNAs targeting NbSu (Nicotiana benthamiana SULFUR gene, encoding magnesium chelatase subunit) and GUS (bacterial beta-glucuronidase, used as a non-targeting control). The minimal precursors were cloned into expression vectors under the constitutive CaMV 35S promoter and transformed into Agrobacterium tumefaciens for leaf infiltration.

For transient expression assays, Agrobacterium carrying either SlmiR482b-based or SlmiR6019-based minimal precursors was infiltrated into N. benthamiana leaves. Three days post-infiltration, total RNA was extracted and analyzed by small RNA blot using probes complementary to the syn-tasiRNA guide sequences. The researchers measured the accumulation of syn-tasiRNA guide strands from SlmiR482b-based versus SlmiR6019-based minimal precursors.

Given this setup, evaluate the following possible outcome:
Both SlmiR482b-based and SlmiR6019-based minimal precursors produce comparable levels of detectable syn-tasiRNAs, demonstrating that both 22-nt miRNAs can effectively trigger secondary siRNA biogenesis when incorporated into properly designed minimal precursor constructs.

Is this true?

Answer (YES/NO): NO